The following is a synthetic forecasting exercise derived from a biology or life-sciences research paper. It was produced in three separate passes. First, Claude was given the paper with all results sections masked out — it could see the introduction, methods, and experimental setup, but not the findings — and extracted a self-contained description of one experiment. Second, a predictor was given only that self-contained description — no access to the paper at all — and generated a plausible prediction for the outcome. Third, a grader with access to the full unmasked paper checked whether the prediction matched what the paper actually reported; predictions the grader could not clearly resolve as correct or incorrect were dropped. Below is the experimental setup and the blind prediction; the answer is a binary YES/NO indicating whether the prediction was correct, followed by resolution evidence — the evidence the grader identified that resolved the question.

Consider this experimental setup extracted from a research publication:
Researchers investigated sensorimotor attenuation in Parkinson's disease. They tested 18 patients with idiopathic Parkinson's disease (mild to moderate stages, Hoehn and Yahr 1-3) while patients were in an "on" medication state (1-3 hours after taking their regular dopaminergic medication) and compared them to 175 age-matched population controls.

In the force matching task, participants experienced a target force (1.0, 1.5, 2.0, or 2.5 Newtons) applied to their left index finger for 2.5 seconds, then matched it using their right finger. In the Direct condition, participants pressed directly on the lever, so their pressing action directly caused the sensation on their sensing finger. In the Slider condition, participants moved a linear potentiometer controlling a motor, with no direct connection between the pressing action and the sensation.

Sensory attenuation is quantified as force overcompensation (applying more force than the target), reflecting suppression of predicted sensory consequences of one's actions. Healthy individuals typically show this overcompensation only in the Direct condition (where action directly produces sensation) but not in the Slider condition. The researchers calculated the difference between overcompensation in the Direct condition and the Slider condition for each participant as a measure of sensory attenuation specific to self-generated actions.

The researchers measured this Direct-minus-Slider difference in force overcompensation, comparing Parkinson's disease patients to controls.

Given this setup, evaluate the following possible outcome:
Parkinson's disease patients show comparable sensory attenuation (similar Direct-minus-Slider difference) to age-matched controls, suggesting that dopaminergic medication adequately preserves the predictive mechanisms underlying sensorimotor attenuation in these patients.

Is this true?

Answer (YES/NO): YES